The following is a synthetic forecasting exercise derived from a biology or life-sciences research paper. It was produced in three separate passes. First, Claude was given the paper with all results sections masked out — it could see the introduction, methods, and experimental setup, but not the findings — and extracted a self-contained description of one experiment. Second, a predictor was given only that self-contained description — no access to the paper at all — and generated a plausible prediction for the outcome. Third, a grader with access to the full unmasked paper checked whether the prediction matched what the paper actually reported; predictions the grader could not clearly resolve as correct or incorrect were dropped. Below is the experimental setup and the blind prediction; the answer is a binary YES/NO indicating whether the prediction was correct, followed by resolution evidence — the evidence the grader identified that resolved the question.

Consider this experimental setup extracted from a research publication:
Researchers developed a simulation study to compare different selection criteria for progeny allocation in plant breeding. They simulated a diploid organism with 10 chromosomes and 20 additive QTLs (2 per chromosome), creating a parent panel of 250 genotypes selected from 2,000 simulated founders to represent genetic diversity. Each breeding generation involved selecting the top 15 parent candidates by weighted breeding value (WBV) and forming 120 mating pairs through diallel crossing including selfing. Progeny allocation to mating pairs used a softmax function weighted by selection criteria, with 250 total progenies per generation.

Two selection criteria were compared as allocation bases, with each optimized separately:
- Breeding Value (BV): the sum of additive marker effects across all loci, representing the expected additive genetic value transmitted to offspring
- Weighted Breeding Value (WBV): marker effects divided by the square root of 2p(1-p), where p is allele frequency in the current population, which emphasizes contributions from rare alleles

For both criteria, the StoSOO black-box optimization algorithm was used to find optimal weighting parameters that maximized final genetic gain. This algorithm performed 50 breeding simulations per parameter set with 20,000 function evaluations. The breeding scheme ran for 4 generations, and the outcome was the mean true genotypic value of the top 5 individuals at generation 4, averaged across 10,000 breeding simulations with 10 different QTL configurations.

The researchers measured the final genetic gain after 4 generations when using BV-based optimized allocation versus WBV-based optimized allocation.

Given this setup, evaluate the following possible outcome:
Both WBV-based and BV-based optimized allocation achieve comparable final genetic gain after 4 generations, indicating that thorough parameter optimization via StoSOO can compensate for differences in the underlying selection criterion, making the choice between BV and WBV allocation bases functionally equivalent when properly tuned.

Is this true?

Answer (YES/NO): YES